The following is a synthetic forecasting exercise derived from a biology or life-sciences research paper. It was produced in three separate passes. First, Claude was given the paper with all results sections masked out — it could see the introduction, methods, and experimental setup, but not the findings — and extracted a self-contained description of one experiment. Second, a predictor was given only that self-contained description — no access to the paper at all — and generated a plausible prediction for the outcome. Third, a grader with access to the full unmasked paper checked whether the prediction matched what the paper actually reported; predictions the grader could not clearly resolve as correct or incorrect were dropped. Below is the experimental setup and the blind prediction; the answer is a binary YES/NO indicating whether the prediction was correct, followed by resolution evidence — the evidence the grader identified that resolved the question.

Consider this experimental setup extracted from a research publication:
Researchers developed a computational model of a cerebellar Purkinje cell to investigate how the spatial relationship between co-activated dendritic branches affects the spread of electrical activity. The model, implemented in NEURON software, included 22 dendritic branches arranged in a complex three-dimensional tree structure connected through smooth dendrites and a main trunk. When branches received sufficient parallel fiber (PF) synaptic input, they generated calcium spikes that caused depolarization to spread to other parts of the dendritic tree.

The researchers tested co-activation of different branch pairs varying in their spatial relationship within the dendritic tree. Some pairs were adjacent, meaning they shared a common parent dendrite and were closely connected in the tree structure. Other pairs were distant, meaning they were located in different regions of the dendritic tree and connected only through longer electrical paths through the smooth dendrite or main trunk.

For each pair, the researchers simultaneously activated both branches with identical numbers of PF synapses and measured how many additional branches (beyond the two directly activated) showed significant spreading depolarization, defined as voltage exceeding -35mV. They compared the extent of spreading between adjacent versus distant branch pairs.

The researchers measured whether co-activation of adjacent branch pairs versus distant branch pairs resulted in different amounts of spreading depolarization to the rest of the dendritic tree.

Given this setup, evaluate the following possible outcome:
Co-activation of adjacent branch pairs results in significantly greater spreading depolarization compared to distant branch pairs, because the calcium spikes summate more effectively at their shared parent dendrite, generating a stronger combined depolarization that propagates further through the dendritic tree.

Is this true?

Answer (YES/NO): YES